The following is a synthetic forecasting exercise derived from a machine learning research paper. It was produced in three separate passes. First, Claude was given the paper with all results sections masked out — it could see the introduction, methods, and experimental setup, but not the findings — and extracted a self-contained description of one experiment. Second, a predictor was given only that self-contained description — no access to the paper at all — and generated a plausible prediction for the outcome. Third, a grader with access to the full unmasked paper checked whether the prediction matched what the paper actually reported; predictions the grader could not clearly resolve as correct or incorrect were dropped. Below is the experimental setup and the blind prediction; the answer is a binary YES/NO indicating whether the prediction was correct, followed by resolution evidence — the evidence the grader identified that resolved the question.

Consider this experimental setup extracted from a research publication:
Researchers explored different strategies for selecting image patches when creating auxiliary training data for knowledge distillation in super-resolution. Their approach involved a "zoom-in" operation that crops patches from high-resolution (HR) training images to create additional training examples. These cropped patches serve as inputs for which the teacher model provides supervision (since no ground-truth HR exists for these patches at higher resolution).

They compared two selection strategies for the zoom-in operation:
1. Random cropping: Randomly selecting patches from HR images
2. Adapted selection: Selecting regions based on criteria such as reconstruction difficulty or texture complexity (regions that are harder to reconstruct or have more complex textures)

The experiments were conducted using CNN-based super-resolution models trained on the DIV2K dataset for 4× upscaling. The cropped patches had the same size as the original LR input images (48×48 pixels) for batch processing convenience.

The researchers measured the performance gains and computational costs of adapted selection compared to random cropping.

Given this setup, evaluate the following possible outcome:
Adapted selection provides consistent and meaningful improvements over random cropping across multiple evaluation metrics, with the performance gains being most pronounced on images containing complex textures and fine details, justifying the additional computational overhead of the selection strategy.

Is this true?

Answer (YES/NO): NO